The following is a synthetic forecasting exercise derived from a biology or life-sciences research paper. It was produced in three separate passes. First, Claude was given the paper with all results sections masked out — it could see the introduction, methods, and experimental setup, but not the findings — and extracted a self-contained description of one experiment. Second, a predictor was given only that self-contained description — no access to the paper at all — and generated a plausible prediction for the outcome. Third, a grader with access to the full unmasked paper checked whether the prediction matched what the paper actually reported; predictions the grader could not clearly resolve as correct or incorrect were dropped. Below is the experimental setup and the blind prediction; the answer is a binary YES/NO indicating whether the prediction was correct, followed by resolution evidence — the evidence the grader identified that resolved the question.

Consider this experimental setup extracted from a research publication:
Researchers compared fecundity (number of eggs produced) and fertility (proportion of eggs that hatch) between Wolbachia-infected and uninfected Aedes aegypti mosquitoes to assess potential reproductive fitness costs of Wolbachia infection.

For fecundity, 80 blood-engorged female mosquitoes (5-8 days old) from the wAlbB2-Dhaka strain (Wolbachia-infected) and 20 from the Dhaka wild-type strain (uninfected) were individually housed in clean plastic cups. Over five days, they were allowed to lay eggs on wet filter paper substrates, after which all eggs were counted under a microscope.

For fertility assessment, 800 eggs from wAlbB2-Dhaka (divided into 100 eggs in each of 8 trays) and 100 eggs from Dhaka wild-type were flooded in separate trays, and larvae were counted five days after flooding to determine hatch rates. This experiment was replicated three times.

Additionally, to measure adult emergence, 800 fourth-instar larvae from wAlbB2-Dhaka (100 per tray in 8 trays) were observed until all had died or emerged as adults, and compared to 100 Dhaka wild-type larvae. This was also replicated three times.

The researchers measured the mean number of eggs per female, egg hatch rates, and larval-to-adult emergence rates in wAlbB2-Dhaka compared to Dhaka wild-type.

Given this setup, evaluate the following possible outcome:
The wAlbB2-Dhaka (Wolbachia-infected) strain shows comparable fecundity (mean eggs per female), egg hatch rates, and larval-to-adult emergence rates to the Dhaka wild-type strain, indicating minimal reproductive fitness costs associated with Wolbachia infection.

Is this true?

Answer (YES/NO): YES